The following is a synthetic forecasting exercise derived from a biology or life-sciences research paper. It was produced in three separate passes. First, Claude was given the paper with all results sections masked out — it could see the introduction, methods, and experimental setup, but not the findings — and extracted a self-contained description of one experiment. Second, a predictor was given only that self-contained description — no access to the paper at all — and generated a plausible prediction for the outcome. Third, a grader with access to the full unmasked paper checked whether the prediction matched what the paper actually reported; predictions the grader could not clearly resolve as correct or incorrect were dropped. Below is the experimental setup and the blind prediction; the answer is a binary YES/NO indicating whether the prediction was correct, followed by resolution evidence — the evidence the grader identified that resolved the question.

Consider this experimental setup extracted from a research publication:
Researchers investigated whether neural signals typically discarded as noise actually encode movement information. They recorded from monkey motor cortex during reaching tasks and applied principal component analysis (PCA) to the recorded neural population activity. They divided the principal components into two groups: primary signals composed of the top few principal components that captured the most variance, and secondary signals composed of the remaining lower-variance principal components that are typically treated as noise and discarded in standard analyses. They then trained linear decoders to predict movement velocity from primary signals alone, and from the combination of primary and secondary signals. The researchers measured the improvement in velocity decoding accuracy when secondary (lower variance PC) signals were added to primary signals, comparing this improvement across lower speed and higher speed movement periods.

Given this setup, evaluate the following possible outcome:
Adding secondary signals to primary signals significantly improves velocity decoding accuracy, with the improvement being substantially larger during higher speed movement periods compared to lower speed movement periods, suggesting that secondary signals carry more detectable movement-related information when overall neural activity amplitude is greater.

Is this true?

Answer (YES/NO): NO